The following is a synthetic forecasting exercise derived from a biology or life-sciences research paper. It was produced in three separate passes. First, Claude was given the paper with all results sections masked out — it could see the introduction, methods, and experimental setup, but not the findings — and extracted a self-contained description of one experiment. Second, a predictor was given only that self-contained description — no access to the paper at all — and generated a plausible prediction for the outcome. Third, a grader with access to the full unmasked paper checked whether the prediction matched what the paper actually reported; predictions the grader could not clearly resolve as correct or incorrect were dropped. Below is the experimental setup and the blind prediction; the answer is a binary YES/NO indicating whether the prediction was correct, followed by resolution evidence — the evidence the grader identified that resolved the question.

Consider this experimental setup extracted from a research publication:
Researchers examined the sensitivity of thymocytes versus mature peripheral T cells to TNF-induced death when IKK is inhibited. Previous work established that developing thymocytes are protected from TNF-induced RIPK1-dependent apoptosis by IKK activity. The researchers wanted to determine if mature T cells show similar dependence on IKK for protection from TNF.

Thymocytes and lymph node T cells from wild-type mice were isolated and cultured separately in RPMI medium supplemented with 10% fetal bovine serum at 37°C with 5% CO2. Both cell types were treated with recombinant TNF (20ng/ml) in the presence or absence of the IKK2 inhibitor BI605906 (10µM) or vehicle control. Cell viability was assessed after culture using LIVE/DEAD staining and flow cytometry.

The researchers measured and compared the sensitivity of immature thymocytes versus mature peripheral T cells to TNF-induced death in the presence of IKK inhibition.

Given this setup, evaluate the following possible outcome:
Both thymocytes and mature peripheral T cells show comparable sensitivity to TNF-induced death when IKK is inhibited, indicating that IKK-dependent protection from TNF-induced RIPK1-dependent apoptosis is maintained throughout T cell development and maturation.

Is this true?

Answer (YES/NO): NO